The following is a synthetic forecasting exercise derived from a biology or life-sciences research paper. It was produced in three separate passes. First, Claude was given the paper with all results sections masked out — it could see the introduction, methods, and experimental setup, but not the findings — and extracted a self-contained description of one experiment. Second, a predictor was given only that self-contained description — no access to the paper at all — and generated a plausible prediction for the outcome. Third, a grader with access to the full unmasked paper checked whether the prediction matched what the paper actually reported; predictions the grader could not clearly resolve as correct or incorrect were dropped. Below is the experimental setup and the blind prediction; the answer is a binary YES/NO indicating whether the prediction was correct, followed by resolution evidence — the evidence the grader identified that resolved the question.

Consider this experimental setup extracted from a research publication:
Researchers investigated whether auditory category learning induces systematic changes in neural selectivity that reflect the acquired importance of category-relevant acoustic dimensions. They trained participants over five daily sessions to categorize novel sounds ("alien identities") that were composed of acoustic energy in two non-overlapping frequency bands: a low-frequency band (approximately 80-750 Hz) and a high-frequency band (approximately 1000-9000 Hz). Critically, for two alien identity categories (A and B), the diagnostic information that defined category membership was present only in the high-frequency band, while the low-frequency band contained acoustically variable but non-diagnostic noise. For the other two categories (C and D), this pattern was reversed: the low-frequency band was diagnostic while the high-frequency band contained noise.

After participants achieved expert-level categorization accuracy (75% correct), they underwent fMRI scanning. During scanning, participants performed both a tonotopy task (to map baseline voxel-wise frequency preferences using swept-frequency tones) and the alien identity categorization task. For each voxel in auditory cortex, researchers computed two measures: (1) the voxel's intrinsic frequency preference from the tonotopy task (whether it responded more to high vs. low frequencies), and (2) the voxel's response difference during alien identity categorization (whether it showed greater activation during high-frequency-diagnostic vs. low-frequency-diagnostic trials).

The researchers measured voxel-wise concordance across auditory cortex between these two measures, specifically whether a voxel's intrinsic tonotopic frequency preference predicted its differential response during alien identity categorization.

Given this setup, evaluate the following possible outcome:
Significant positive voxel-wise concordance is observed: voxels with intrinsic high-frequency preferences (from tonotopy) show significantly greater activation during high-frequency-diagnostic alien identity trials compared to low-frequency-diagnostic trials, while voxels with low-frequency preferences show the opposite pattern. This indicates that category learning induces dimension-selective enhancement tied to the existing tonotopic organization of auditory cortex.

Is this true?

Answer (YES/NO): YES